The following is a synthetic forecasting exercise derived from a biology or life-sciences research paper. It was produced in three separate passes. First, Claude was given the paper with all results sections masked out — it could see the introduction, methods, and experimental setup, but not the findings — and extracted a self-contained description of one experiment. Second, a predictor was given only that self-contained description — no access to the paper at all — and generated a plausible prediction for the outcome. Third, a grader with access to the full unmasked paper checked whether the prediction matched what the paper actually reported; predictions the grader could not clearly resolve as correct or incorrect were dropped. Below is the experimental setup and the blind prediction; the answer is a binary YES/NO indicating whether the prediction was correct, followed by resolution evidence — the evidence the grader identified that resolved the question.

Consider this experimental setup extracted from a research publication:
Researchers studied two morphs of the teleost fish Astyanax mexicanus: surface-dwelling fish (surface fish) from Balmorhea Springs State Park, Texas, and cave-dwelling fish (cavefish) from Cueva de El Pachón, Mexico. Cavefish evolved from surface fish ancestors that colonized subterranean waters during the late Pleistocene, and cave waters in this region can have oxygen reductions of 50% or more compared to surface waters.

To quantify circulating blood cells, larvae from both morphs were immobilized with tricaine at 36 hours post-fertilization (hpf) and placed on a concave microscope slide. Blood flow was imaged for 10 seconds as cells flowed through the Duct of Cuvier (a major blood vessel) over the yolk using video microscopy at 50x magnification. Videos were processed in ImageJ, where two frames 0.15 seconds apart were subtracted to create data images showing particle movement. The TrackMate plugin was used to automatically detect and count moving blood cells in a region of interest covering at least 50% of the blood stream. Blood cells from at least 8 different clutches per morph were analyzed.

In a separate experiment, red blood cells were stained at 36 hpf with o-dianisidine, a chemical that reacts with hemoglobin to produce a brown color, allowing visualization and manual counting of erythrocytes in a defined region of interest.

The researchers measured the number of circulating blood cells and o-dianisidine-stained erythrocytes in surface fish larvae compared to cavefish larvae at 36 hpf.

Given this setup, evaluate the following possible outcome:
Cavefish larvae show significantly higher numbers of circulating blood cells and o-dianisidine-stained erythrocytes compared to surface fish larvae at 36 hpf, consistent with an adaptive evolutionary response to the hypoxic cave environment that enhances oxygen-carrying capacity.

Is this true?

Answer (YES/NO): YES